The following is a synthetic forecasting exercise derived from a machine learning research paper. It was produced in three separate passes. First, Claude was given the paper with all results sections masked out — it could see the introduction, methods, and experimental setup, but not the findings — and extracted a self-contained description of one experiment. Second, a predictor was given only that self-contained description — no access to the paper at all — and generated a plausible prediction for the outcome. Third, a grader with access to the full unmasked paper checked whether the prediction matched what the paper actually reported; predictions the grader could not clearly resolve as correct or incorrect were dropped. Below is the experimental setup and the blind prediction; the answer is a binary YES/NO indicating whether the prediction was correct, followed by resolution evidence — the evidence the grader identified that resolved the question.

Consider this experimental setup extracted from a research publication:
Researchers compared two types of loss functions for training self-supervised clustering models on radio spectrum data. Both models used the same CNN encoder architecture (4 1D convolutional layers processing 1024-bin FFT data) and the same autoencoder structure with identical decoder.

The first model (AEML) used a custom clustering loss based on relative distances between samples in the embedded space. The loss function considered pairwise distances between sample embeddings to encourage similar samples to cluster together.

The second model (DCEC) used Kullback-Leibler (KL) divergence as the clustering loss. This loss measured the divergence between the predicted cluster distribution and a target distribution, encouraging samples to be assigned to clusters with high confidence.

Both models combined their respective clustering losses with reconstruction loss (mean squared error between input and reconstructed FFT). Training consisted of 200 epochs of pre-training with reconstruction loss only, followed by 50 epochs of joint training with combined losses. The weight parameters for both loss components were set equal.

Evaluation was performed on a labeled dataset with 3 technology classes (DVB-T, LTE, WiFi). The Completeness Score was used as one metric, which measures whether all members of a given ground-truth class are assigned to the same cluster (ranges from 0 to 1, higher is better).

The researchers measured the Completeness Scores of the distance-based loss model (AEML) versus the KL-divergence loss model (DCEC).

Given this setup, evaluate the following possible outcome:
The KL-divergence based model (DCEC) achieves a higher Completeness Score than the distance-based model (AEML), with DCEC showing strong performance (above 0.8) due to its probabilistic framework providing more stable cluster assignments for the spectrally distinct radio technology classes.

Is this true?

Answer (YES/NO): NO